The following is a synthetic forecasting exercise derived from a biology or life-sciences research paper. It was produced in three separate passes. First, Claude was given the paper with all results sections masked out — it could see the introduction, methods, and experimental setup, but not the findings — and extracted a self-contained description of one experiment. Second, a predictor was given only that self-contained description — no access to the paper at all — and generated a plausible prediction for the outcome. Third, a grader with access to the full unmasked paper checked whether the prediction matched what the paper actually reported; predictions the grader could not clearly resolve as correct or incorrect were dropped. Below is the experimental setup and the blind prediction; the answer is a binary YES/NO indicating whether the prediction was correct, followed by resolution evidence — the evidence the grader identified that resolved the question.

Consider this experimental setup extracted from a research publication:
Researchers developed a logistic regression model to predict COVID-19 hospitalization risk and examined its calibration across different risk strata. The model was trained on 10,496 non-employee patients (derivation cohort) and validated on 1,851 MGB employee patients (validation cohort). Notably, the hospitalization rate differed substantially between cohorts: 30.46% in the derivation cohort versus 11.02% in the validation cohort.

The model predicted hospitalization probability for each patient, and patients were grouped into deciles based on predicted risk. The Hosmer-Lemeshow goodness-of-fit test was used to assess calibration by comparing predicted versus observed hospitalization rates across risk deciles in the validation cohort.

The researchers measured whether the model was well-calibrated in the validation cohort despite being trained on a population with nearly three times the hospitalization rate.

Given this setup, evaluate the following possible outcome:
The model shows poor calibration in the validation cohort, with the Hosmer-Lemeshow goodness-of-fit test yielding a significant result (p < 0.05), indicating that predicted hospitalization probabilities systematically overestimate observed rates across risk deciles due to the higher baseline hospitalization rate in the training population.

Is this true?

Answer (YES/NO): NO